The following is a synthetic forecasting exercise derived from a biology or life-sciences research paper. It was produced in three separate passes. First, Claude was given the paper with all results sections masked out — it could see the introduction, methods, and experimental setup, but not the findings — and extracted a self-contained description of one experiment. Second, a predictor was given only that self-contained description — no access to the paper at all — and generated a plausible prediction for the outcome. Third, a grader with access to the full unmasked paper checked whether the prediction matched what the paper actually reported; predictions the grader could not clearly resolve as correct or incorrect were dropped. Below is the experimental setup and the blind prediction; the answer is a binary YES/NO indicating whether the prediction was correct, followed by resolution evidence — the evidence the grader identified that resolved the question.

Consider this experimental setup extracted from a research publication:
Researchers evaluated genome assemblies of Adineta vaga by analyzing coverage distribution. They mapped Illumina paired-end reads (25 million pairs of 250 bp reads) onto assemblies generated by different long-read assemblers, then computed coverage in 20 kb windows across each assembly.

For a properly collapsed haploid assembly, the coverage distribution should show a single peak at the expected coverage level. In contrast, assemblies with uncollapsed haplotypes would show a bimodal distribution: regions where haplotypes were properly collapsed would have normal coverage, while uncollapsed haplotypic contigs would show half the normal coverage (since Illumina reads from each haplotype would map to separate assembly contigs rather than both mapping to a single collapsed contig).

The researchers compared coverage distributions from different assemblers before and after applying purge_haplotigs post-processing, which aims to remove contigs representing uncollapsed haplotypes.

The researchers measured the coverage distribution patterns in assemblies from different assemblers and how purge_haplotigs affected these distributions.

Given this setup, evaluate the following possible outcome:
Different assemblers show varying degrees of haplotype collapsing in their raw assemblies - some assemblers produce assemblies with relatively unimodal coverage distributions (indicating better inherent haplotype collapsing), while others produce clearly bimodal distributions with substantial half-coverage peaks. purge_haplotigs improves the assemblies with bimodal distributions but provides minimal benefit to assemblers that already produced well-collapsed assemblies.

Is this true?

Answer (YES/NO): NO